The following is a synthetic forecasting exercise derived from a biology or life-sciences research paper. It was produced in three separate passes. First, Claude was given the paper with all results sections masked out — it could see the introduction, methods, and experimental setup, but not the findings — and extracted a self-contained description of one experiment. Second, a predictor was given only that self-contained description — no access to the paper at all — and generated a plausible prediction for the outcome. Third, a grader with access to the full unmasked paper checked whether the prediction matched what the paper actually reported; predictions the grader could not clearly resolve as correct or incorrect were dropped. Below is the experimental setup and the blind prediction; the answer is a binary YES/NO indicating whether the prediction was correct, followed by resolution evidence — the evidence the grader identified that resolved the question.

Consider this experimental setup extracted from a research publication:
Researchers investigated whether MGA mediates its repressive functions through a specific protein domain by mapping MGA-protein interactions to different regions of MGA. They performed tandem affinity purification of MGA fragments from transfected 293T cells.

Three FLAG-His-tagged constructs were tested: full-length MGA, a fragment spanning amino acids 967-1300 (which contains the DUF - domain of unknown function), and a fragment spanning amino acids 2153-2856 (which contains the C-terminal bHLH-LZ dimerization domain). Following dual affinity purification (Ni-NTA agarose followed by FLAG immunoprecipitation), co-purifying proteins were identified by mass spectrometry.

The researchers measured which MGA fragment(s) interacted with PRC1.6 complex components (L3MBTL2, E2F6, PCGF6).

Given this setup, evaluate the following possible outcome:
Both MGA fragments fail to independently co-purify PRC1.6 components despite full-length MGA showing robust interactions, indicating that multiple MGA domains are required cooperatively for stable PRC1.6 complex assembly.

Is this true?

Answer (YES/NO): NO